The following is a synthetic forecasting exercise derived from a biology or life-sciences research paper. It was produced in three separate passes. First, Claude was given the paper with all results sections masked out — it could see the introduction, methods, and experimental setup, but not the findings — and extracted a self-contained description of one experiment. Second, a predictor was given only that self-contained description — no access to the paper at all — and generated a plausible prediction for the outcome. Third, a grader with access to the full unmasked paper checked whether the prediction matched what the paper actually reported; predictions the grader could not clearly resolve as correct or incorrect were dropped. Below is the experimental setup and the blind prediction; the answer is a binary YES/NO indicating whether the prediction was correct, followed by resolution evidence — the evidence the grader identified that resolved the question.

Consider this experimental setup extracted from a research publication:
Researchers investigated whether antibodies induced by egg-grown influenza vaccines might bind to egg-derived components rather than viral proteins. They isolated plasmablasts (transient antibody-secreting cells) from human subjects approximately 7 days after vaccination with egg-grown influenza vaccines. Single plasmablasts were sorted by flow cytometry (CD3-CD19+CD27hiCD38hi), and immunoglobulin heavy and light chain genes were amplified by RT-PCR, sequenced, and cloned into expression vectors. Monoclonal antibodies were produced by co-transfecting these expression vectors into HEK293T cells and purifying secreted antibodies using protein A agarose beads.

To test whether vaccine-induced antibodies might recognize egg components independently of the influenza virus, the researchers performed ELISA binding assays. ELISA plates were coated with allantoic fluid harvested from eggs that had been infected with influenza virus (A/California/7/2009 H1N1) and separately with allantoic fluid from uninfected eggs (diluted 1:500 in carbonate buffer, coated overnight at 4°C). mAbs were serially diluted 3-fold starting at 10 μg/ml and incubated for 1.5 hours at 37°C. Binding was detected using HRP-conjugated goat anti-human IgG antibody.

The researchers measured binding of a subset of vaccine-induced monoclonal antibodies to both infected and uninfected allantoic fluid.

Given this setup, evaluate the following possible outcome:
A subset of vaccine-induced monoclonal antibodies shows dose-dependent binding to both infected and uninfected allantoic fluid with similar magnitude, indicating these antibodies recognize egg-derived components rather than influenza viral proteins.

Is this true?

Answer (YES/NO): YES